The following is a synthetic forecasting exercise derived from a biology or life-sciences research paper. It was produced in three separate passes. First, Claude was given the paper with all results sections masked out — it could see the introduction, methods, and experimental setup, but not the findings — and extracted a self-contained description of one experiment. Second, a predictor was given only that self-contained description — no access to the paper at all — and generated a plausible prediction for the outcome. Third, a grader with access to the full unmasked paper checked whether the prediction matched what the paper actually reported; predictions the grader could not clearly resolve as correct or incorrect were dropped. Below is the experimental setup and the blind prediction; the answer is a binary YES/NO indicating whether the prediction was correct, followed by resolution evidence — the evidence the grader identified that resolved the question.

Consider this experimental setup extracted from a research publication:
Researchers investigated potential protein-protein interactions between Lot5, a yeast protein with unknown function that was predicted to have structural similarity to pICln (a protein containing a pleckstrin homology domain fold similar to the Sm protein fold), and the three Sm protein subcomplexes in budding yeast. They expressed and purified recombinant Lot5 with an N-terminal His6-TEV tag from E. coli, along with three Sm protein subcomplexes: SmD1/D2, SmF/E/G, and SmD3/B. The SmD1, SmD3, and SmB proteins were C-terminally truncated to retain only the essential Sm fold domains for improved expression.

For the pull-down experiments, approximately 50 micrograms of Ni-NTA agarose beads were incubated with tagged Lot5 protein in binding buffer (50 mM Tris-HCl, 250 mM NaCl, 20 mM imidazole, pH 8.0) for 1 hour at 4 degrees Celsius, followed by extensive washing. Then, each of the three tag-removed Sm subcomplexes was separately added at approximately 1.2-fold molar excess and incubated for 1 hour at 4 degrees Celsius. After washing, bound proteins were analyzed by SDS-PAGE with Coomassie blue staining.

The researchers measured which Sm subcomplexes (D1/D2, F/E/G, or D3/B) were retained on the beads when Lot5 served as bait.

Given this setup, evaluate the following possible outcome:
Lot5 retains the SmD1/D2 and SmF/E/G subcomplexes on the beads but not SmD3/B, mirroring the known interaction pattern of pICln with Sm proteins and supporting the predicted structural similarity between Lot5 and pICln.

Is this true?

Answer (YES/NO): NO